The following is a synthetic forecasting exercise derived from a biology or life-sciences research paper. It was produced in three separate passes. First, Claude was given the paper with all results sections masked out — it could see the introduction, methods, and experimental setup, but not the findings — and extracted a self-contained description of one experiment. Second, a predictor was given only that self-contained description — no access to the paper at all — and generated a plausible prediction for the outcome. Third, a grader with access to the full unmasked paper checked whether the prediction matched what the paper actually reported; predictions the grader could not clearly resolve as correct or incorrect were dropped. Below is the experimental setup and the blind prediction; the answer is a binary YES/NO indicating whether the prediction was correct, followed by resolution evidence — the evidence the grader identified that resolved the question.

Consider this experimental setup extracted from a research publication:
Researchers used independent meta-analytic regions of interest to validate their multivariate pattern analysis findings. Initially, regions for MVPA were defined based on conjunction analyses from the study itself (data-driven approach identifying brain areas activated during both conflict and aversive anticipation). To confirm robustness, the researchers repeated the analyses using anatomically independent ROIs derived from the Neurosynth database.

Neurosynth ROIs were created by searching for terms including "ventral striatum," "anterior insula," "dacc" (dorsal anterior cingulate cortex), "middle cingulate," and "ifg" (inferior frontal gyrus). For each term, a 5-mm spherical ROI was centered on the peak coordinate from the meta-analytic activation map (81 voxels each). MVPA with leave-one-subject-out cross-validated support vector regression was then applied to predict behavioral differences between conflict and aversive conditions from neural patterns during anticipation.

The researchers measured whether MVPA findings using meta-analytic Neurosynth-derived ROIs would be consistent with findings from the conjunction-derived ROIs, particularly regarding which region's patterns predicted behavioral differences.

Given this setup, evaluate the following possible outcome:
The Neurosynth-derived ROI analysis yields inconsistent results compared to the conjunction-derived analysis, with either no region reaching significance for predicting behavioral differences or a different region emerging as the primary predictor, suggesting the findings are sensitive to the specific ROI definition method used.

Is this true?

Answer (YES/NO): NO